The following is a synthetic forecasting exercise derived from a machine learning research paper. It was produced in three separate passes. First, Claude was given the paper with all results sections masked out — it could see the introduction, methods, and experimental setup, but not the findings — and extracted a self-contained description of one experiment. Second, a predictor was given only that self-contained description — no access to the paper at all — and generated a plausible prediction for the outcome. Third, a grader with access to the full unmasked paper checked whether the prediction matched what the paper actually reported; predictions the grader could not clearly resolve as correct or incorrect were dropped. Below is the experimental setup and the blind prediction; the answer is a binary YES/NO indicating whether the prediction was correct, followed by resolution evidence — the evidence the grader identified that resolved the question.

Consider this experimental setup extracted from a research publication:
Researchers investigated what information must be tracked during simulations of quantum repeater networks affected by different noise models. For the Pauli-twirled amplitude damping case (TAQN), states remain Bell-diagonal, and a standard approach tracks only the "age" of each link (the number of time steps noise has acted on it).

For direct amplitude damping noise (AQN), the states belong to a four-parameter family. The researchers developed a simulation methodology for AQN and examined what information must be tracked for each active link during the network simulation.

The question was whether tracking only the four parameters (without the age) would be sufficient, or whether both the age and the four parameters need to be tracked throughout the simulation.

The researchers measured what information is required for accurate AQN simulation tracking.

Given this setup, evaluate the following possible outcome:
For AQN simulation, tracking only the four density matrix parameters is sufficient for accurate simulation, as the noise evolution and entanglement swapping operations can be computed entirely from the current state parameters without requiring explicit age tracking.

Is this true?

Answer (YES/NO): NO